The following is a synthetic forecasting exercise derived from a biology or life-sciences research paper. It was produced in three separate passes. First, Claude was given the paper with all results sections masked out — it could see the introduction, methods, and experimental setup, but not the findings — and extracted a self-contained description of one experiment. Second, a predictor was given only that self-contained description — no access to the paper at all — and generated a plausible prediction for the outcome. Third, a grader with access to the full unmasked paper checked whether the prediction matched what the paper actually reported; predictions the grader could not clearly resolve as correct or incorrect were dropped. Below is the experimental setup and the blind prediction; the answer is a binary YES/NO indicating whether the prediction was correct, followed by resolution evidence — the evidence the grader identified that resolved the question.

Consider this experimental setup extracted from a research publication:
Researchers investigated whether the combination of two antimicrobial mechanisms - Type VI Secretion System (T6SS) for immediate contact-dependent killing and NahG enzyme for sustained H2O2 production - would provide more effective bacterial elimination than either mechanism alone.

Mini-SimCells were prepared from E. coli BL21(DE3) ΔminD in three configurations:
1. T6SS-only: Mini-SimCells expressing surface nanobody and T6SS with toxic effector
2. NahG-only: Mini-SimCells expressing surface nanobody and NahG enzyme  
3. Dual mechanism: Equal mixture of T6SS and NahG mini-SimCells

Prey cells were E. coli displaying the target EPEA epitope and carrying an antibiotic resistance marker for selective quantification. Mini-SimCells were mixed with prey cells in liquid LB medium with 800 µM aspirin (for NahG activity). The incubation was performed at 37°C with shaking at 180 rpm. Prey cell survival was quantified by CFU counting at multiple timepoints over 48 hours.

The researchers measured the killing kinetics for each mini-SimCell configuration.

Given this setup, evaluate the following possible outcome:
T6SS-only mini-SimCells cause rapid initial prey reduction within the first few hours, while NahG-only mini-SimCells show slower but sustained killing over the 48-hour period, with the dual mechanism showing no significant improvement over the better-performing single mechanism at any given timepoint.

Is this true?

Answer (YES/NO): NO